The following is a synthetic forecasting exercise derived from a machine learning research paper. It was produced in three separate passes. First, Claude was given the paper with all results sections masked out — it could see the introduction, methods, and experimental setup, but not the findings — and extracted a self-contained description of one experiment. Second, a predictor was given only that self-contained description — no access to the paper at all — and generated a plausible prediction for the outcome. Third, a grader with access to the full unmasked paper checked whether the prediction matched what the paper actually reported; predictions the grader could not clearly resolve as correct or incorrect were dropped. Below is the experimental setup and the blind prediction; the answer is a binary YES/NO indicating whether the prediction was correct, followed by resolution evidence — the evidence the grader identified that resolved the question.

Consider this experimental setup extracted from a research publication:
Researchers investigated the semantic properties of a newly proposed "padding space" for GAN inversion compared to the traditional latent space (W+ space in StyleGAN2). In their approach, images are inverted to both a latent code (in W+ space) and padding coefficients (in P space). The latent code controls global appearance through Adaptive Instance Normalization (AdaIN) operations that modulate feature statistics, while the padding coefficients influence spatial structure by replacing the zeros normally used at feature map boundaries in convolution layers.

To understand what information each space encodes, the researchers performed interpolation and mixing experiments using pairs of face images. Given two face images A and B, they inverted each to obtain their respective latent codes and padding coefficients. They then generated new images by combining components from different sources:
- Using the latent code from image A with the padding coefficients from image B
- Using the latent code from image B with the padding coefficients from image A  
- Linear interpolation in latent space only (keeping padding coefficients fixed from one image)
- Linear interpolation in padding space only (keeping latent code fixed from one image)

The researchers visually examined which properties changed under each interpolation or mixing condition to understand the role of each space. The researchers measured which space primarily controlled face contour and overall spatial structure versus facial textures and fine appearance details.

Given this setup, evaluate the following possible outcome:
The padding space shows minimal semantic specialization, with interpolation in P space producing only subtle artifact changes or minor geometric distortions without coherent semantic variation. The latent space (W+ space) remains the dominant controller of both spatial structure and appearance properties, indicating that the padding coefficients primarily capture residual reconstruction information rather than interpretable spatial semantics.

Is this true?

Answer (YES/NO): NO